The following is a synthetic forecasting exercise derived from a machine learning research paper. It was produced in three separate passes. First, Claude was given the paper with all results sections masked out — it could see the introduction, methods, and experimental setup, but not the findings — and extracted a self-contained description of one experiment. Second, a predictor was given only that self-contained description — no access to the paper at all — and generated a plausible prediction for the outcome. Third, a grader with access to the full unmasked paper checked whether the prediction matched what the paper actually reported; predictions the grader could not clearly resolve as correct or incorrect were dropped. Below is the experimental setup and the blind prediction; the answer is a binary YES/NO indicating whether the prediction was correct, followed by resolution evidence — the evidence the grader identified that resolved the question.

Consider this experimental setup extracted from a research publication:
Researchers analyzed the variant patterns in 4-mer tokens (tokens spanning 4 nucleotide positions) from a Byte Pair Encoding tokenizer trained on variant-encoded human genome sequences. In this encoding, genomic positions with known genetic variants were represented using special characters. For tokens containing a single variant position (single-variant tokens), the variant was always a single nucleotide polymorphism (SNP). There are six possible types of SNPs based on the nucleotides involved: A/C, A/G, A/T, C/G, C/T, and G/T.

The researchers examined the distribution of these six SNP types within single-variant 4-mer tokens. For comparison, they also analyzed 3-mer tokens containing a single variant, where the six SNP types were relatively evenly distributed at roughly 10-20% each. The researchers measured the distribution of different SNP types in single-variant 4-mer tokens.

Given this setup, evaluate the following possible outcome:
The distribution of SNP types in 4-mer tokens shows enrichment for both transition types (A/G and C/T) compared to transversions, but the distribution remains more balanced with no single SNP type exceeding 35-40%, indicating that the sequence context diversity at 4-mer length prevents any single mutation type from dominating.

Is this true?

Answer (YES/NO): NO